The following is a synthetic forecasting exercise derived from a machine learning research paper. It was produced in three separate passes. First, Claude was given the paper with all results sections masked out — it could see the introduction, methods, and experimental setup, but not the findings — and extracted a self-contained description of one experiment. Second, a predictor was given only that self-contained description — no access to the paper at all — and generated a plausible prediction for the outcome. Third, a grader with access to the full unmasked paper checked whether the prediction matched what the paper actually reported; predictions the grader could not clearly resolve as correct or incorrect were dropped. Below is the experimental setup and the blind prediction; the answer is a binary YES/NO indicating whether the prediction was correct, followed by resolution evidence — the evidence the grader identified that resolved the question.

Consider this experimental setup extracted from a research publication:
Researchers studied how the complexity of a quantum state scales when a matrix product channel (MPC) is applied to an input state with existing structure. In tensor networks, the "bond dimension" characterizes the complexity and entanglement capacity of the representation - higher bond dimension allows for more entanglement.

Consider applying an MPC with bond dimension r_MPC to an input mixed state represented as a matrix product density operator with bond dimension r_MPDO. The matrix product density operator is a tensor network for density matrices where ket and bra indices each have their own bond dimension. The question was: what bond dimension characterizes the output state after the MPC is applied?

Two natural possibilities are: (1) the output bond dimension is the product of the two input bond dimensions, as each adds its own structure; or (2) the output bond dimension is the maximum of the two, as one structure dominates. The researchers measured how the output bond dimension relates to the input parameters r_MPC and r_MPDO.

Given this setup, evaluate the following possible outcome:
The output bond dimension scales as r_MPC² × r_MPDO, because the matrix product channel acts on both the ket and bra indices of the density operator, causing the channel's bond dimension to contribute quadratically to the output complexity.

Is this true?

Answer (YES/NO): NO